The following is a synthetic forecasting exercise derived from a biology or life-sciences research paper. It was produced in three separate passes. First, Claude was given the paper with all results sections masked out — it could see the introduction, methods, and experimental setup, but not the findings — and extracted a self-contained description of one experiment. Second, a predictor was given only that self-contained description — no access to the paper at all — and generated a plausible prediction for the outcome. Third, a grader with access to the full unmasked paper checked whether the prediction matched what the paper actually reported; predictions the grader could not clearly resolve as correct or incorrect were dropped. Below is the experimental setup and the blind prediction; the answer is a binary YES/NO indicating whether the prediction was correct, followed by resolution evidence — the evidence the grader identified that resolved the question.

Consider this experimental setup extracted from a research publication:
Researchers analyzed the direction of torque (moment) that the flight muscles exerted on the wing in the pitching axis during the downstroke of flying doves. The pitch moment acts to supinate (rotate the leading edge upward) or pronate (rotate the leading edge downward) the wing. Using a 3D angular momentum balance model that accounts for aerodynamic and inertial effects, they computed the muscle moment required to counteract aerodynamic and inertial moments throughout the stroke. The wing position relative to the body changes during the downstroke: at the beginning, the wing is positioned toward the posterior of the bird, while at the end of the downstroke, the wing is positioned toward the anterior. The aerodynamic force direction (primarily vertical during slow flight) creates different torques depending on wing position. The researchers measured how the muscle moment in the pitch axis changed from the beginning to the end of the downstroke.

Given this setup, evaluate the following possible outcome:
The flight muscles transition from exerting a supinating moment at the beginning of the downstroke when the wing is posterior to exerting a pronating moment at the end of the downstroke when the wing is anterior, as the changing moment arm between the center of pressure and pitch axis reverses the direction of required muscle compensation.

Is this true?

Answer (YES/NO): YES